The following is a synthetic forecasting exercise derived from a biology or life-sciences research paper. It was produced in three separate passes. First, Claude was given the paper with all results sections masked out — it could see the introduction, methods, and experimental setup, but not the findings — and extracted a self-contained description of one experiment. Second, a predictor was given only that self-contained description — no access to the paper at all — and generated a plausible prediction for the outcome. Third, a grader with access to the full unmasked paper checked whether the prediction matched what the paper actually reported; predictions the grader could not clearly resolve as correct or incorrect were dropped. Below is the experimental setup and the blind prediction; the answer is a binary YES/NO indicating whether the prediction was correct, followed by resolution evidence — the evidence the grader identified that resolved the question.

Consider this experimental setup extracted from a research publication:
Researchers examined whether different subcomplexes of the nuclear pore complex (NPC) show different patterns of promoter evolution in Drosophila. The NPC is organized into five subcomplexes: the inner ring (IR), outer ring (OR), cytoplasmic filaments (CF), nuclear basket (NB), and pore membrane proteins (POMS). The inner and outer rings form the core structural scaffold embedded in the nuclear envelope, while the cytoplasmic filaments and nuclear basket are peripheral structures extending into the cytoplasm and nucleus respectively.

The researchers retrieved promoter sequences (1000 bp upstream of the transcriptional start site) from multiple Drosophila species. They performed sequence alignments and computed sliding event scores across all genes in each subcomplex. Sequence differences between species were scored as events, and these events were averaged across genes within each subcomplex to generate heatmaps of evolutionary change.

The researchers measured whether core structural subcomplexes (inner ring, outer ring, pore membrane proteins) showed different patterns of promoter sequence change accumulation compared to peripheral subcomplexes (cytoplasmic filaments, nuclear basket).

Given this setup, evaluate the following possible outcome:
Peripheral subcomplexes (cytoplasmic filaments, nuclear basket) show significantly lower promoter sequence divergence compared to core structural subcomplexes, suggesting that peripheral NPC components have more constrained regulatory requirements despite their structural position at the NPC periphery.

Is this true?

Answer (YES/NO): YES